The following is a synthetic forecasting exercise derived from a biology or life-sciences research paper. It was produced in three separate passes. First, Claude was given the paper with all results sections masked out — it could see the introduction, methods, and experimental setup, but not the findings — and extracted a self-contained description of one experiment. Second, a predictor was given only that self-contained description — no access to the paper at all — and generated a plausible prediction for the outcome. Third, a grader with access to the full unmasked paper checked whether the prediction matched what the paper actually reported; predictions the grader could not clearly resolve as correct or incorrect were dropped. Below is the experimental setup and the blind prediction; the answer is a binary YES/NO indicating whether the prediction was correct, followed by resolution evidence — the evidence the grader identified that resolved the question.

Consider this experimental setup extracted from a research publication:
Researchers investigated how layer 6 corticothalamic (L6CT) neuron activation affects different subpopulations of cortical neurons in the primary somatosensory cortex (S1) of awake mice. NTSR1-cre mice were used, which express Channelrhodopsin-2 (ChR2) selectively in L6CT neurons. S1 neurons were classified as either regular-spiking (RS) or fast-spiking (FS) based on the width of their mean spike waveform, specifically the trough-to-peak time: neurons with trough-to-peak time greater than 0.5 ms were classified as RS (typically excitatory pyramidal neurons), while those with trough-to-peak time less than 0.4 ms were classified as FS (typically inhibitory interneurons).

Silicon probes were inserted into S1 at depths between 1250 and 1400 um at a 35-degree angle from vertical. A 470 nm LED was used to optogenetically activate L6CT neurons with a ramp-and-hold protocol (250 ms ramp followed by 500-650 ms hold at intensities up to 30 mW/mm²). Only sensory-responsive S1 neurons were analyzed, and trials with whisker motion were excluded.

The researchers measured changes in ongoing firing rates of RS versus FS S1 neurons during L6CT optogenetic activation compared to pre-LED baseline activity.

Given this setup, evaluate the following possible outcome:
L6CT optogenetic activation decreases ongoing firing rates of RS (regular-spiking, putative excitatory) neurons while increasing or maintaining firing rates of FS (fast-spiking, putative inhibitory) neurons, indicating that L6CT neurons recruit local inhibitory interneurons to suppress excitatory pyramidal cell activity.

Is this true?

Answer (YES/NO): NO